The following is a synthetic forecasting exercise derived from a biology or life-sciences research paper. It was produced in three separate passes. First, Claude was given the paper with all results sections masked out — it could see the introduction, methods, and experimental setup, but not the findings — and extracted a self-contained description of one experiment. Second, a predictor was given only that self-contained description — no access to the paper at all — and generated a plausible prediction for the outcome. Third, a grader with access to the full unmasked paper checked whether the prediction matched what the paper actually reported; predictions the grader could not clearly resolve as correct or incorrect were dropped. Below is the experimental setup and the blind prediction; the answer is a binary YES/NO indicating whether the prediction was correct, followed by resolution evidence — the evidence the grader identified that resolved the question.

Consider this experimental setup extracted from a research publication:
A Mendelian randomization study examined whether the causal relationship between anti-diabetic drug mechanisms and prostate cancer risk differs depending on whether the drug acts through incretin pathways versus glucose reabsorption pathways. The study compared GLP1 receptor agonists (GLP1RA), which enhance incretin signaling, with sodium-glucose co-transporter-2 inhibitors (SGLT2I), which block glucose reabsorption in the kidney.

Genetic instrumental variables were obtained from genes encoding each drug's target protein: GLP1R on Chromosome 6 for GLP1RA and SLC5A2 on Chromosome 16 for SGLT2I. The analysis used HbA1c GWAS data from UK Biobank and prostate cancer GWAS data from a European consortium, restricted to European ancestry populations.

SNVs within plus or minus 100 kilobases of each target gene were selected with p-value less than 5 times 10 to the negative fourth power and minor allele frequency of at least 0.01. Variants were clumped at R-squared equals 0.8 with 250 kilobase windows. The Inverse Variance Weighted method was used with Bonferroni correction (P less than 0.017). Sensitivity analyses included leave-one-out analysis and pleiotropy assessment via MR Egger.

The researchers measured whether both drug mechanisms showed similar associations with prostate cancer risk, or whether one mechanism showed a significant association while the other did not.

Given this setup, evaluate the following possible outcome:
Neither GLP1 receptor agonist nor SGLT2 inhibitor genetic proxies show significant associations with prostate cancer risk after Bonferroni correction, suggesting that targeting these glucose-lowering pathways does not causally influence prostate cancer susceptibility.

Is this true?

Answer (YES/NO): NO